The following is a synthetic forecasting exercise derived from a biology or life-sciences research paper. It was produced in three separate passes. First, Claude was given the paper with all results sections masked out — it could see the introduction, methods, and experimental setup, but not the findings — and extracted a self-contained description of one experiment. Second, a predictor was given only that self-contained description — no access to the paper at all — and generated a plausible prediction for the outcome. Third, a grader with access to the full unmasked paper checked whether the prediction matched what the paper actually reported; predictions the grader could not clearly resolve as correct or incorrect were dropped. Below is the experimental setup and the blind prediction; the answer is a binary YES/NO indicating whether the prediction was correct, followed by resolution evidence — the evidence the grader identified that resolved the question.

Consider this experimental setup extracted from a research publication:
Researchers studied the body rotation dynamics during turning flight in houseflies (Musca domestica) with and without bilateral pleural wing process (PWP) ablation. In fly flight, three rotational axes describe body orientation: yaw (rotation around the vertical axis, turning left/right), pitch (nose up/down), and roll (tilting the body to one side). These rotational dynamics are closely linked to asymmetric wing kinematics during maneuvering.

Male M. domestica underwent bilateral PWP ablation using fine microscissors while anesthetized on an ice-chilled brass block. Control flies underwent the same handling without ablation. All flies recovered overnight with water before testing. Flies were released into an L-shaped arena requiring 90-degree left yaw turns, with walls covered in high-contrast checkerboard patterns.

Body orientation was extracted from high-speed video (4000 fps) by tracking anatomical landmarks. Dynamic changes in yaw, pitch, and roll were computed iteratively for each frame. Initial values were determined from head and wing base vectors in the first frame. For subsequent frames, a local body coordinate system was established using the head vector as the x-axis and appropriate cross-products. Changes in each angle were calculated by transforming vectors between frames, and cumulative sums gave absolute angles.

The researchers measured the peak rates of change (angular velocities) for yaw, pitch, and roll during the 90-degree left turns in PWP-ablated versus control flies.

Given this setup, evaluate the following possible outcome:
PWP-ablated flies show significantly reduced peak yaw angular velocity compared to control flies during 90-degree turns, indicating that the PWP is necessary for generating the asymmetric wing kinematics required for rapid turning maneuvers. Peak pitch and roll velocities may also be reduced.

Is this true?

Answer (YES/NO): NO